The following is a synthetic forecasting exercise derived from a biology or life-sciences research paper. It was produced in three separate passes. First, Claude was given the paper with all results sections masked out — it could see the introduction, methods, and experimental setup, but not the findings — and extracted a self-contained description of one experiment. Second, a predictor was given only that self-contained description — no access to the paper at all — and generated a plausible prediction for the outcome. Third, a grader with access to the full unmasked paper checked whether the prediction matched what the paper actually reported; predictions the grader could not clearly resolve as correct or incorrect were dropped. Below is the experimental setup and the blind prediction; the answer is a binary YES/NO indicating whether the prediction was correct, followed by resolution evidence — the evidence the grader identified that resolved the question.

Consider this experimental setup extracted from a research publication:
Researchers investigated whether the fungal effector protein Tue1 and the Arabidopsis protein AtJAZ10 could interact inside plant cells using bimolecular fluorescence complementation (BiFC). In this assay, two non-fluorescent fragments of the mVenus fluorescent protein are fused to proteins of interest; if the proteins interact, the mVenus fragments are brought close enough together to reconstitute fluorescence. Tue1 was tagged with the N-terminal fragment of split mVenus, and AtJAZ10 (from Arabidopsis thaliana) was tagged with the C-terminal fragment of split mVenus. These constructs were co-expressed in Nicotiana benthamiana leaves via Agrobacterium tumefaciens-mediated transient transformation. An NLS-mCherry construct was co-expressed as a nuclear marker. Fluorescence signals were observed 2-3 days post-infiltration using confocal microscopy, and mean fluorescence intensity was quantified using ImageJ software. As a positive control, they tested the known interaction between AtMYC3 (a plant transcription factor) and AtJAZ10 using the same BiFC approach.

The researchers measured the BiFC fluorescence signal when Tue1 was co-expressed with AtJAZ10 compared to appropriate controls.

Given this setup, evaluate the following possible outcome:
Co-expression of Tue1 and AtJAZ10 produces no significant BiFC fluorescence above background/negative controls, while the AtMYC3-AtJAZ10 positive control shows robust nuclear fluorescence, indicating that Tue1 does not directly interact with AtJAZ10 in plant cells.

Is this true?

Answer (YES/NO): NO